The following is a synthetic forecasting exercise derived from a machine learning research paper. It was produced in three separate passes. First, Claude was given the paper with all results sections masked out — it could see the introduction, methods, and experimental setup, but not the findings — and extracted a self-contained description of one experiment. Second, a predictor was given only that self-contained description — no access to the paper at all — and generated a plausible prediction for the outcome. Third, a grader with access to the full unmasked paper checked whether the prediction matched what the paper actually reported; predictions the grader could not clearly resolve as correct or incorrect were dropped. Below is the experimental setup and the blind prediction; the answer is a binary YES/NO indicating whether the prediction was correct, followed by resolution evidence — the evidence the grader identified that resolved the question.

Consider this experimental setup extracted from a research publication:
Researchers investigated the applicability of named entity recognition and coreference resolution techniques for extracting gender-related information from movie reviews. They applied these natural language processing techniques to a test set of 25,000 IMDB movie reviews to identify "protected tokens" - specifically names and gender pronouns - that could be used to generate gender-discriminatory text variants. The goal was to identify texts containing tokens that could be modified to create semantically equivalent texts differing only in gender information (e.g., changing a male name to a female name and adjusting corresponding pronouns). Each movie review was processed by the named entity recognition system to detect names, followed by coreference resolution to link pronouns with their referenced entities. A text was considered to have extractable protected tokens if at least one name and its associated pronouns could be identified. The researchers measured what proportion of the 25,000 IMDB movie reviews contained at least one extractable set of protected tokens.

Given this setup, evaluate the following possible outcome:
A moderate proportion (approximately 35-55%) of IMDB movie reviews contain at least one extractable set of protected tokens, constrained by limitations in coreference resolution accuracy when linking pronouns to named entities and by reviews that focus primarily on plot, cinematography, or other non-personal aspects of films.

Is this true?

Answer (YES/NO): NO